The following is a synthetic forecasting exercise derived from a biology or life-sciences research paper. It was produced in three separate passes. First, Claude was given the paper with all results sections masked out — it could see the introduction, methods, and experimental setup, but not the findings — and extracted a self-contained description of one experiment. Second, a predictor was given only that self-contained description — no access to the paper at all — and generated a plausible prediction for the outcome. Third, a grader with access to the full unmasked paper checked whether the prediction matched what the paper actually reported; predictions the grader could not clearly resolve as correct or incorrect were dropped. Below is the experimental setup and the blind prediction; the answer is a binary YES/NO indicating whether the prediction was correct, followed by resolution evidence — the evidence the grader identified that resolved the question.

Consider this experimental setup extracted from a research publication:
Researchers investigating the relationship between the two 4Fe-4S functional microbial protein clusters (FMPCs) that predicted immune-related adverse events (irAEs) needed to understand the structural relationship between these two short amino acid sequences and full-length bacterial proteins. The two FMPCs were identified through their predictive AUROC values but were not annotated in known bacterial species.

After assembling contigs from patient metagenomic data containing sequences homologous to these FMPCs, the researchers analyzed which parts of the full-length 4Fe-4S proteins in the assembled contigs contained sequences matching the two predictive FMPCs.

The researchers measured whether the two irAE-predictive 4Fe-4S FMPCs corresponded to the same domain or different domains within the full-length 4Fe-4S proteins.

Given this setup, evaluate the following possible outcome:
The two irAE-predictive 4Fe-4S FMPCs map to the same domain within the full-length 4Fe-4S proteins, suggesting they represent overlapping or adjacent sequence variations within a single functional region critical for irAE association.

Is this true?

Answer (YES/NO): NO